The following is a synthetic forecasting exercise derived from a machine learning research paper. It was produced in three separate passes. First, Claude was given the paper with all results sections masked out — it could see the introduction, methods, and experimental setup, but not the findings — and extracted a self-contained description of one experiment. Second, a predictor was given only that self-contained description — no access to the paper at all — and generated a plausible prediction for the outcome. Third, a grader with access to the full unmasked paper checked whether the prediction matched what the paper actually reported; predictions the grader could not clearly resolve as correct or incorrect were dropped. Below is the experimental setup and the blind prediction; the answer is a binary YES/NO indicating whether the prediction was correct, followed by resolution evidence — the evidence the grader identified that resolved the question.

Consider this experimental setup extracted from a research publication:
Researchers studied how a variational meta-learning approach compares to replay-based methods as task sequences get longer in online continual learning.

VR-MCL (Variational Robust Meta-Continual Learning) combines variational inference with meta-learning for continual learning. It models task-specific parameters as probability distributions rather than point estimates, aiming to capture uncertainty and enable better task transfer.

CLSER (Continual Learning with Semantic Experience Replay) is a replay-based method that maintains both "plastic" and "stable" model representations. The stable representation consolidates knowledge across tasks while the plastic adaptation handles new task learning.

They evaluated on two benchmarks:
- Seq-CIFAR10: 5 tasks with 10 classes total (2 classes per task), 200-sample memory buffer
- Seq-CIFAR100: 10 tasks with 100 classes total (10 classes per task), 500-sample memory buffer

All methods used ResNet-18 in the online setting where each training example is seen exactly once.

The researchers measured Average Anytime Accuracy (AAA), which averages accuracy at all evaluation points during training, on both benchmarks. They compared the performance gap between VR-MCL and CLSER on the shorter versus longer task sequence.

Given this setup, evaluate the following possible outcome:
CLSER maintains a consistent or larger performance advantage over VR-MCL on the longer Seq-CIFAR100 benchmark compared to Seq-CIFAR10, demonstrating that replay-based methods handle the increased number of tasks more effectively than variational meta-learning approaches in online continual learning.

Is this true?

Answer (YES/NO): NO